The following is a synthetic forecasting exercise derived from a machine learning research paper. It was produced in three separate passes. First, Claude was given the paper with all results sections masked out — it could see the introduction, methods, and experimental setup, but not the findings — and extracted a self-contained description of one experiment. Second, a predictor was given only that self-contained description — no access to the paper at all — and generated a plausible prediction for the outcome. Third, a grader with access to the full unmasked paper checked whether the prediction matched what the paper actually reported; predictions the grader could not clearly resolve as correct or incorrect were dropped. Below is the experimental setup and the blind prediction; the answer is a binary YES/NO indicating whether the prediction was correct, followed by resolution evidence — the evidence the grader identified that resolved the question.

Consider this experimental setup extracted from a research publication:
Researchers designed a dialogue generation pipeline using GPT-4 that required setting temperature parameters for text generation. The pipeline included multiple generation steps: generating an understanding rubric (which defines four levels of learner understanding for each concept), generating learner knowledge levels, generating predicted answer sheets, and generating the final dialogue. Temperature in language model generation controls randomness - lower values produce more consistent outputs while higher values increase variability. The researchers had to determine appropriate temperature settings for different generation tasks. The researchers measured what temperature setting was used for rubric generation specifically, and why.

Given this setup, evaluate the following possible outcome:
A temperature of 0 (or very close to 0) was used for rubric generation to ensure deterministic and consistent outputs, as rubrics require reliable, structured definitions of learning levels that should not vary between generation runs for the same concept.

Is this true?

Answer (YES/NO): NO